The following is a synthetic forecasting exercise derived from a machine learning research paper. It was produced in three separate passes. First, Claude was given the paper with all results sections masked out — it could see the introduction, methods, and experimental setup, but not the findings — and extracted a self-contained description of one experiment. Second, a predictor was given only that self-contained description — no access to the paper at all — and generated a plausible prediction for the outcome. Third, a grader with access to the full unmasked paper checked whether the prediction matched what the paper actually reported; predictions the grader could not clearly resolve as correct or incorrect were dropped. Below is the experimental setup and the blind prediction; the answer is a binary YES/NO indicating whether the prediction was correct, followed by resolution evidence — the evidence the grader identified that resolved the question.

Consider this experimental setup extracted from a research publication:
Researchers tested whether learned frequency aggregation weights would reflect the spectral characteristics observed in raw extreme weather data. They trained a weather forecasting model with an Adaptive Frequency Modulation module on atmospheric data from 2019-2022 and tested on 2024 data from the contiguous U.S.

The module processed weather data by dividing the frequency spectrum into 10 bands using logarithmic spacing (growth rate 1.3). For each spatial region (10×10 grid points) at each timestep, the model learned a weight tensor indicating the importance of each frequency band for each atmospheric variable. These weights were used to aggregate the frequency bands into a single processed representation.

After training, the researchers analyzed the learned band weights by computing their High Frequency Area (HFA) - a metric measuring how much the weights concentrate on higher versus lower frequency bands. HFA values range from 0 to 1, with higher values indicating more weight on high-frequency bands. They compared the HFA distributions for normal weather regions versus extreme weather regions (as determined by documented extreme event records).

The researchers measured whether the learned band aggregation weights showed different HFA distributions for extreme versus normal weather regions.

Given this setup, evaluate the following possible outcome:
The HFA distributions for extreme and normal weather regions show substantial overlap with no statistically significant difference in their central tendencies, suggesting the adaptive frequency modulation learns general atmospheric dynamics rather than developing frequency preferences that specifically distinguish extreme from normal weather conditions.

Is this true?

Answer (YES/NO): NO